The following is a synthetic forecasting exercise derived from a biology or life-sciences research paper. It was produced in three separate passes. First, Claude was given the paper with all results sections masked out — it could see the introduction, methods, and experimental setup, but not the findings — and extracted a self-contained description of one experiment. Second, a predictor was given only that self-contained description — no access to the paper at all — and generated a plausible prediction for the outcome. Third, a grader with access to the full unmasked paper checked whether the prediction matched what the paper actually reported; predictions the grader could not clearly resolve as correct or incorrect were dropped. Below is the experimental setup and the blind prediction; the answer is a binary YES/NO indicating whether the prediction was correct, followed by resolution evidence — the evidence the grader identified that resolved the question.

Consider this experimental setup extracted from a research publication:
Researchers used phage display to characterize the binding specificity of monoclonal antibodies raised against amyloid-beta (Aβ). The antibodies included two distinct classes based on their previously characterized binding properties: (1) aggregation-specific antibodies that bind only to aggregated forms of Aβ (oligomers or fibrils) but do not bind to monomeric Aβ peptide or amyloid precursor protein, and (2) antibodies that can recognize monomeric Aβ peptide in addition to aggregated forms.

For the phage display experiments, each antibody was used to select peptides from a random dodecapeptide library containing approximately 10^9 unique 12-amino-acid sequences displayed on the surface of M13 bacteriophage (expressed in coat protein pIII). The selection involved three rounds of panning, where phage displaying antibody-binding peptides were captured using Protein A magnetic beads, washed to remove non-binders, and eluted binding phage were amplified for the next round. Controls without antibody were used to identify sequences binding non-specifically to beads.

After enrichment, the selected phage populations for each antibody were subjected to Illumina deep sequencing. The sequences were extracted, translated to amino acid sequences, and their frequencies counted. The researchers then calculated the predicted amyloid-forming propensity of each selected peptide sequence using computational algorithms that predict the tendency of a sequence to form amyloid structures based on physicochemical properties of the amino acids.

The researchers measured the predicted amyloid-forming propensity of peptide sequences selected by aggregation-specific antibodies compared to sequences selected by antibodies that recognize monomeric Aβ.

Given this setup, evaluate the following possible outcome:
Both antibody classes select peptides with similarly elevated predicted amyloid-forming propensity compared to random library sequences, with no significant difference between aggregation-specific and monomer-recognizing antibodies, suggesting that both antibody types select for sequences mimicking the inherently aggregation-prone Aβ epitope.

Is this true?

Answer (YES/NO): NO